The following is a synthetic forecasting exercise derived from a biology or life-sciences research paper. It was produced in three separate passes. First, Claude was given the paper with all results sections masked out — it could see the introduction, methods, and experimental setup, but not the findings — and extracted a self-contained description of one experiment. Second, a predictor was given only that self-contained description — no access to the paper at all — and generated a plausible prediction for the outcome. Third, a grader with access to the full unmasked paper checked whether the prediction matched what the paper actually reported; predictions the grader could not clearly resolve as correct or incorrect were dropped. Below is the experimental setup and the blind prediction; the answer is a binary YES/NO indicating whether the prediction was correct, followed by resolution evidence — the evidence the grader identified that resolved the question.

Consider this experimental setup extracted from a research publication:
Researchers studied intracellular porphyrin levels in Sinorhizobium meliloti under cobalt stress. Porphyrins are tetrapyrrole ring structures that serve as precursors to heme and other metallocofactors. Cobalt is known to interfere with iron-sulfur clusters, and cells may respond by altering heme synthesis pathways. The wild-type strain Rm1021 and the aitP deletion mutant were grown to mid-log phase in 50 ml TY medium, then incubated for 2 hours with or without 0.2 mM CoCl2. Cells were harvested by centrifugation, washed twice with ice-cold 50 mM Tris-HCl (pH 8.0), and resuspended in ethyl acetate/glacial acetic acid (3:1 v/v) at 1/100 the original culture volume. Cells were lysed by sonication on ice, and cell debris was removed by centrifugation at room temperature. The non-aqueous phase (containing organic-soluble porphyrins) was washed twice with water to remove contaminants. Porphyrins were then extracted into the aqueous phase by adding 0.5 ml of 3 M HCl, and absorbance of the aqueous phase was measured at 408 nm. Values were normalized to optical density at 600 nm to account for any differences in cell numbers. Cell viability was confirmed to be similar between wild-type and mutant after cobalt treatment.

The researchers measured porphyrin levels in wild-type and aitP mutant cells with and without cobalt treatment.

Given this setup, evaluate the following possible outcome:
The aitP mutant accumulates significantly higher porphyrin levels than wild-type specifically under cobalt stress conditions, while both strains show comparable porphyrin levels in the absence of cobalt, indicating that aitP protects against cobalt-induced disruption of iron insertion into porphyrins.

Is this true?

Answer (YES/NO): NO